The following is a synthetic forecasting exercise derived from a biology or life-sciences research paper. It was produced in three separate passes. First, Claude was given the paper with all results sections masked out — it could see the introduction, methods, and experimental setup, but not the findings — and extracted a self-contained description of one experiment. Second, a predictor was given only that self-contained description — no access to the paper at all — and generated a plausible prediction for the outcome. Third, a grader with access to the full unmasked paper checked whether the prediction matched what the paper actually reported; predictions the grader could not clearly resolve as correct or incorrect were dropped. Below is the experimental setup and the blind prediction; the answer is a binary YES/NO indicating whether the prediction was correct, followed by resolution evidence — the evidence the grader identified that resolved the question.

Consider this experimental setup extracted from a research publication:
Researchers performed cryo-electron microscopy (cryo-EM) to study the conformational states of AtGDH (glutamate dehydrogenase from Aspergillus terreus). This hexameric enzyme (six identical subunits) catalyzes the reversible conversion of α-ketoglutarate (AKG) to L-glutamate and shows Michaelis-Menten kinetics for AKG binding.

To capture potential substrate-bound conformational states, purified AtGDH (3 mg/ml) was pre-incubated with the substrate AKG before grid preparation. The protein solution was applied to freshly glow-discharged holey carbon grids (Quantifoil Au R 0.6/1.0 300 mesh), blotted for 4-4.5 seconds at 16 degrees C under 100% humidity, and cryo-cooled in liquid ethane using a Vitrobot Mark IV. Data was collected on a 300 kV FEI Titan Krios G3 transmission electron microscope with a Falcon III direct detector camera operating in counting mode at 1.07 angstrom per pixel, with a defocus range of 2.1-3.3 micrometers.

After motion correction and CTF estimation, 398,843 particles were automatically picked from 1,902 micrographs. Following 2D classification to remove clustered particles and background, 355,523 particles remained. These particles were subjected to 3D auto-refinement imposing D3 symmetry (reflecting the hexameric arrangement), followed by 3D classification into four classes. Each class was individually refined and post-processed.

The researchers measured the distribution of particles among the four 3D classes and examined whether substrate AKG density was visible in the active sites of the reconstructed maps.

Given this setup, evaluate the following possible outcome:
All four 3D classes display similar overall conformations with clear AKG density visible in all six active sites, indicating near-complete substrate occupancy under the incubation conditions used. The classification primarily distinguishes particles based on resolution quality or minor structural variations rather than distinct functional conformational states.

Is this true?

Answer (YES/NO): NO